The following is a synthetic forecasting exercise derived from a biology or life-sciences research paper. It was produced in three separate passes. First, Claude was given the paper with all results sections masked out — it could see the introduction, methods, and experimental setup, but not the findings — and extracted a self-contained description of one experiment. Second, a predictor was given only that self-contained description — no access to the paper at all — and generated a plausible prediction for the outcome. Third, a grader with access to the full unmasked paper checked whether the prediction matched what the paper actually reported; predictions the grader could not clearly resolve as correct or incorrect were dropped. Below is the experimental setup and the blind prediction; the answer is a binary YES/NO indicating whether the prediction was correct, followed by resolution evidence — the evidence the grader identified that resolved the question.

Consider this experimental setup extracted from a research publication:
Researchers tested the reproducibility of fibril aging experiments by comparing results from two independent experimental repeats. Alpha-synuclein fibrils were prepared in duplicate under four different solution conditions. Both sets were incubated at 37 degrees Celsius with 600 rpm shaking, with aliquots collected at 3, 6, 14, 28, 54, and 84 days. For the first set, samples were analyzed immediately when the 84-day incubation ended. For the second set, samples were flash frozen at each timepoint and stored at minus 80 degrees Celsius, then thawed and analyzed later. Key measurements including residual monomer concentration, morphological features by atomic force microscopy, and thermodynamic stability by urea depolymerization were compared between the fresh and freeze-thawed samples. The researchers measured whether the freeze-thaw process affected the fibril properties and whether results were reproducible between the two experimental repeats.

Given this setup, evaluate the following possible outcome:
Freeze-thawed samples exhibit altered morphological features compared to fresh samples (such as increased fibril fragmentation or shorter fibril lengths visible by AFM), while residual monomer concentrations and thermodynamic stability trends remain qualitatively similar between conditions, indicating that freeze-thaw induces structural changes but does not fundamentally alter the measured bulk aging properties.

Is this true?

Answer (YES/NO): NO